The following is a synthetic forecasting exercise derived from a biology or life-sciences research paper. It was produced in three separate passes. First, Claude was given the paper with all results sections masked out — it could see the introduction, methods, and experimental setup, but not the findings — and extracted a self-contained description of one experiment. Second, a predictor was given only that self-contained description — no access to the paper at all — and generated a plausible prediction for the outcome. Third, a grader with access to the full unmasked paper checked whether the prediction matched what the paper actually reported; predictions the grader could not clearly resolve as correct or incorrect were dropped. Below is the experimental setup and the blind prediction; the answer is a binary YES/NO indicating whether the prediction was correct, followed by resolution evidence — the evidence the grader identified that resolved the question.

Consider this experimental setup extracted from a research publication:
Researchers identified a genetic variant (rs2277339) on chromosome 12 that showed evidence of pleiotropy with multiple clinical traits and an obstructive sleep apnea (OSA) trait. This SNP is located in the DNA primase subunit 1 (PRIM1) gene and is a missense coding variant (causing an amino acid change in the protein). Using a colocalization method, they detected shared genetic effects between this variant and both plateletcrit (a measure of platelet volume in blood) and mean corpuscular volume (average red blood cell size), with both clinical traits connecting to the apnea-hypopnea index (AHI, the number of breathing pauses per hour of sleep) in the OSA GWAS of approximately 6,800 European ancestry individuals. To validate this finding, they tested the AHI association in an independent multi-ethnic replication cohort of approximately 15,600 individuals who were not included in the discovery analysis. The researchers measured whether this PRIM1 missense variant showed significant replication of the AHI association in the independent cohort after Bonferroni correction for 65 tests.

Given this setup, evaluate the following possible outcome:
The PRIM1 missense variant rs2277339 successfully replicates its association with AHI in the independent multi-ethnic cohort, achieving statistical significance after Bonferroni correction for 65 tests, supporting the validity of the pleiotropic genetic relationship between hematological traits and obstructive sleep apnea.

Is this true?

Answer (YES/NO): YES